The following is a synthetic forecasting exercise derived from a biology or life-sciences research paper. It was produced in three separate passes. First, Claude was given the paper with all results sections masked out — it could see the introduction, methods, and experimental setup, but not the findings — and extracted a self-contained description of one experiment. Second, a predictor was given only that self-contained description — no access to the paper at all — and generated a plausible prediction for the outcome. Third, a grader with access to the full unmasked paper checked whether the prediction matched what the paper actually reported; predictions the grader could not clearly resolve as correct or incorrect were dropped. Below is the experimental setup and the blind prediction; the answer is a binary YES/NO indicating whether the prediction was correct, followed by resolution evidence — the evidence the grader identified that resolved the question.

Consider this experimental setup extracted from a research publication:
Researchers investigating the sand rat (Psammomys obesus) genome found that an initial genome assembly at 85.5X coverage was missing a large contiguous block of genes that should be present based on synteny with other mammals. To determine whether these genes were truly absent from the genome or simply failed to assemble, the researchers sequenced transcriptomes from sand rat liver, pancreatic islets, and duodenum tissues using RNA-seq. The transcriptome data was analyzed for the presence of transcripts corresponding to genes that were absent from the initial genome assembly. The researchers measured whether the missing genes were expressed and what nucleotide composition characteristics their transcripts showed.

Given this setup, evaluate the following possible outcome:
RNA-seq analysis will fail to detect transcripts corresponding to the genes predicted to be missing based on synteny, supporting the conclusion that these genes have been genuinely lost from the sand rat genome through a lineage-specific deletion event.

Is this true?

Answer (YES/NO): NO